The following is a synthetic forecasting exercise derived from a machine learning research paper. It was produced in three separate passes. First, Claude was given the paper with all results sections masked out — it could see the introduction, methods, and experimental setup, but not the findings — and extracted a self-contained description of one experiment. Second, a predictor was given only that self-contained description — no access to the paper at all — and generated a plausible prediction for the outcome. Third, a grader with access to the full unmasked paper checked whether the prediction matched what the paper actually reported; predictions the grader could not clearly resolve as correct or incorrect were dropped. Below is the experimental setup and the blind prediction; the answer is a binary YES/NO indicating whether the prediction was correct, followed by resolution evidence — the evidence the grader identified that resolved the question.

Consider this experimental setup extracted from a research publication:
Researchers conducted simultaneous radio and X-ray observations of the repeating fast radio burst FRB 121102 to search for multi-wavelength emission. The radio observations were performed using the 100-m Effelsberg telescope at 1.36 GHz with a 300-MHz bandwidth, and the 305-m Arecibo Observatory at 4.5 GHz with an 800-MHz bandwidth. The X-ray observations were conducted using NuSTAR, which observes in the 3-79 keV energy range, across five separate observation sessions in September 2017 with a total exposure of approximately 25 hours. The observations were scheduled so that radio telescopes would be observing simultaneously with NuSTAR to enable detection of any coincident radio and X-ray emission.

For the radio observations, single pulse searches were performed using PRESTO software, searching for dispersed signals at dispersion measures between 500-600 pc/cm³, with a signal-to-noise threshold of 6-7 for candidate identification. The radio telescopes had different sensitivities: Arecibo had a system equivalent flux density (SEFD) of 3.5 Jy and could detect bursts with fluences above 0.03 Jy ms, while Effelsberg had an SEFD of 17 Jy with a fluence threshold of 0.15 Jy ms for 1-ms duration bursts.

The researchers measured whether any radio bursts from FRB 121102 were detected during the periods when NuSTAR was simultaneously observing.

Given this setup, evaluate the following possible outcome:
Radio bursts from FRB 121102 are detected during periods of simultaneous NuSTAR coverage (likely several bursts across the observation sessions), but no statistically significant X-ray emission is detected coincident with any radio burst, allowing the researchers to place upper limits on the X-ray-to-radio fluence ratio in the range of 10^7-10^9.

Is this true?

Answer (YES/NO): NO